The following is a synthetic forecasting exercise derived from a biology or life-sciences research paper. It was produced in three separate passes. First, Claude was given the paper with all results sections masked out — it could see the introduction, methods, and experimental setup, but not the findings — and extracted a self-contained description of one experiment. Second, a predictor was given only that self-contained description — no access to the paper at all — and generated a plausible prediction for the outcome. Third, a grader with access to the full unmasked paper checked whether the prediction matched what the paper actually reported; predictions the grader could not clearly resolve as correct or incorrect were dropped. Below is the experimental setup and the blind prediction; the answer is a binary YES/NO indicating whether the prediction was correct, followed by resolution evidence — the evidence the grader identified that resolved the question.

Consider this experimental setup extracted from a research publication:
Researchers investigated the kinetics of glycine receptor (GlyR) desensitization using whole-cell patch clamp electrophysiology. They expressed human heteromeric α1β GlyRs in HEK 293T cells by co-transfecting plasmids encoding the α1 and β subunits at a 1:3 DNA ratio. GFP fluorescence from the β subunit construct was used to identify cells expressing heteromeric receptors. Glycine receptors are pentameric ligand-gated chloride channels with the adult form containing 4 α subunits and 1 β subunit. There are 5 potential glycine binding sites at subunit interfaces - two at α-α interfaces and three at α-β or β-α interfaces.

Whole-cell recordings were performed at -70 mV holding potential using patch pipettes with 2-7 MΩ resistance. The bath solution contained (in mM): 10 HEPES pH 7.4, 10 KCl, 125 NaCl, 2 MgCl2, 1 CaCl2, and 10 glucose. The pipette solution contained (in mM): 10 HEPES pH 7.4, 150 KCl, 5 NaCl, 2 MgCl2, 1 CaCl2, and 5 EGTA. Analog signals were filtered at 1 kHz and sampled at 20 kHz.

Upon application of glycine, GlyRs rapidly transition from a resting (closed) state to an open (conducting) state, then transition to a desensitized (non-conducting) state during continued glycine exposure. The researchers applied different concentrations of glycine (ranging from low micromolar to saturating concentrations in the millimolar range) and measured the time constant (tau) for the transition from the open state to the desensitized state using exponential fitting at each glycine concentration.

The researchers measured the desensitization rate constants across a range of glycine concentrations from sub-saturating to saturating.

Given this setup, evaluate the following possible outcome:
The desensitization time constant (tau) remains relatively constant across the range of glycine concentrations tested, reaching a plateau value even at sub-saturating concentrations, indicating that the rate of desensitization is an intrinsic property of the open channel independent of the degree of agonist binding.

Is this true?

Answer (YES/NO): YES